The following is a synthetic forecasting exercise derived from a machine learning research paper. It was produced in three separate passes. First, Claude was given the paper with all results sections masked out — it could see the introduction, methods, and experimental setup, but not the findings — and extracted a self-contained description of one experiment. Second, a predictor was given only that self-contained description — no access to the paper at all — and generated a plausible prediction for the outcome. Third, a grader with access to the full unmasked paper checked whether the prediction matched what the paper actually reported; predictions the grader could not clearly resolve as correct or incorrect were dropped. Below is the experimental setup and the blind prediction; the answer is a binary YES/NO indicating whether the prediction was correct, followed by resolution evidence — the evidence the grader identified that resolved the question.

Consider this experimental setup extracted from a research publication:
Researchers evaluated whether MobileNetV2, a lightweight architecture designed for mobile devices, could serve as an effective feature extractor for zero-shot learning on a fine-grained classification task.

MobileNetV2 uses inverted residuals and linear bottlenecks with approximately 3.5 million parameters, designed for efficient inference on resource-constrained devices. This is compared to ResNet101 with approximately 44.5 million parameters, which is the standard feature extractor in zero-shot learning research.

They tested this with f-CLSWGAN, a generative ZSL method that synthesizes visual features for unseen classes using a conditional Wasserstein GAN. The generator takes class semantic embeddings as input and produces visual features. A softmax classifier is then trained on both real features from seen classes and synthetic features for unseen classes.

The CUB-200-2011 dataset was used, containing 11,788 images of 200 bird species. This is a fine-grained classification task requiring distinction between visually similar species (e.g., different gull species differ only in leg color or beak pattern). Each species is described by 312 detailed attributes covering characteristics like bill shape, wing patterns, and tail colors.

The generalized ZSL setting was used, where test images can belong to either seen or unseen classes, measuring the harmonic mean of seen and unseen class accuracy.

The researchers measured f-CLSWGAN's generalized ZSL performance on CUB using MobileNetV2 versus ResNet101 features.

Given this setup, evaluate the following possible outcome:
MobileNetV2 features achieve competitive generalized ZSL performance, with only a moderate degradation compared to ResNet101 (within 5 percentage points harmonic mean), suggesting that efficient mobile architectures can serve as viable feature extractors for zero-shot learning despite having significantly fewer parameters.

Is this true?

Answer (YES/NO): NO